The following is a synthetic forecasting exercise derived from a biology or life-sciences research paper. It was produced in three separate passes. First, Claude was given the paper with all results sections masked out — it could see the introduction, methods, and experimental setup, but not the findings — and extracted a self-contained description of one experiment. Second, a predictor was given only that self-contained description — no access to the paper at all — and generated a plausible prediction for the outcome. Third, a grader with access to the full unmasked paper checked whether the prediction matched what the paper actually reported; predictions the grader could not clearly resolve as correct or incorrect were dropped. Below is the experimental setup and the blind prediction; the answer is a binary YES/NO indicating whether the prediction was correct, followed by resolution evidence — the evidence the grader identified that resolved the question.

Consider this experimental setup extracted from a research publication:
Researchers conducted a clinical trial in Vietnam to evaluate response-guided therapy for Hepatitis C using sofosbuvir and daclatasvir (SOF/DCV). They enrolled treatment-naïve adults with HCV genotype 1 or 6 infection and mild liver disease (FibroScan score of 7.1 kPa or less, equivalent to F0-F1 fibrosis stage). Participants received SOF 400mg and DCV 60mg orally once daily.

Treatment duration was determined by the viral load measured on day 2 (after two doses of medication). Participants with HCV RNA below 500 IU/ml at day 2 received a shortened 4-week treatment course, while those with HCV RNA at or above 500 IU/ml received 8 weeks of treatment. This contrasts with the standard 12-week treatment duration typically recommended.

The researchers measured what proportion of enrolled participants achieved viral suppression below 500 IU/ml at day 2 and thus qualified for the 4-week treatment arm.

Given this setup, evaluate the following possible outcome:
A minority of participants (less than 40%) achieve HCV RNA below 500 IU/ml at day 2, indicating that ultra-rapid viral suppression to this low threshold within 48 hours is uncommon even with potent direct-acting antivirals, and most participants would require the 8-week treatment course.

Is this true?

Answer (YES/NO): NO